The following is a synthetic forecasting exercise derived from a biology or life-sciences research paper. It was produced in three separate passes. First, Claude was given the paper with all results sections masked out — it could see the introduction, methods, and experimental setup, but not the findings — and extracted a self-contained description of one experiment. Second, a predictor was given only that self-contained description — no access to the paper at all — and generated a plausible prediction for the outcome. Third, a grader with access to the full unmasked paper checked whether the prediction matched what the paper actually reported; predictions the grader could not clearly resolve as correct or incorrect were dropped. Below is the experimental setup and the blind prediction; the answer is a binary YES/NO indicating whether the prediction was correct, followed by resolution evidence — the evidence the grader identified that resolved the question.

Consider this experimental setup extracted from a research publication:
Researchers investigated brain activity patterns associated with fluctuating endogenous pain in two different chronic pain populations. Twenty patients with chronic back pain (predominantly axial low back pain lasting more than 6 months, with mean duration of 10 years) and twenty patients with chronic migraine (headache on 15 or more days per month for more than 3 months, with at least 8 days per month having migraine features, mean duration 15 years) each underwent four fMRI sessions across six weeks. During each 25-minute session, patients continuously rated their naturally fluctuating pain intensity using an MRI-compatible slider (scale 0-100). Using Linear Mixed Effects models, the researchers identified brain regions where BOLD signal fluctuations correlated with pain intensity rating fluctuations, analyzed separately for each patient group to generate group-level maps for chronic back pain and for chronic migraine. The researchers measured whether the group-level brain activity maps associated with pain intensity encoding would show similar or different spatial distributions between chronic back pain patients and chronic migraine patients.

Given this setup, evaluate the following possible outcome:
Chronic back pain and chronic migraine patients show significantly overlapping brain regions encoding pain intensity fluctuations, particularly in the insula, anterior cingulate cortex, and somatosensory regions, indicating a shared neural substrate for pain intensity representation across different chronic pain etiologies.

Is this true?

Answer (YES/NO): NO